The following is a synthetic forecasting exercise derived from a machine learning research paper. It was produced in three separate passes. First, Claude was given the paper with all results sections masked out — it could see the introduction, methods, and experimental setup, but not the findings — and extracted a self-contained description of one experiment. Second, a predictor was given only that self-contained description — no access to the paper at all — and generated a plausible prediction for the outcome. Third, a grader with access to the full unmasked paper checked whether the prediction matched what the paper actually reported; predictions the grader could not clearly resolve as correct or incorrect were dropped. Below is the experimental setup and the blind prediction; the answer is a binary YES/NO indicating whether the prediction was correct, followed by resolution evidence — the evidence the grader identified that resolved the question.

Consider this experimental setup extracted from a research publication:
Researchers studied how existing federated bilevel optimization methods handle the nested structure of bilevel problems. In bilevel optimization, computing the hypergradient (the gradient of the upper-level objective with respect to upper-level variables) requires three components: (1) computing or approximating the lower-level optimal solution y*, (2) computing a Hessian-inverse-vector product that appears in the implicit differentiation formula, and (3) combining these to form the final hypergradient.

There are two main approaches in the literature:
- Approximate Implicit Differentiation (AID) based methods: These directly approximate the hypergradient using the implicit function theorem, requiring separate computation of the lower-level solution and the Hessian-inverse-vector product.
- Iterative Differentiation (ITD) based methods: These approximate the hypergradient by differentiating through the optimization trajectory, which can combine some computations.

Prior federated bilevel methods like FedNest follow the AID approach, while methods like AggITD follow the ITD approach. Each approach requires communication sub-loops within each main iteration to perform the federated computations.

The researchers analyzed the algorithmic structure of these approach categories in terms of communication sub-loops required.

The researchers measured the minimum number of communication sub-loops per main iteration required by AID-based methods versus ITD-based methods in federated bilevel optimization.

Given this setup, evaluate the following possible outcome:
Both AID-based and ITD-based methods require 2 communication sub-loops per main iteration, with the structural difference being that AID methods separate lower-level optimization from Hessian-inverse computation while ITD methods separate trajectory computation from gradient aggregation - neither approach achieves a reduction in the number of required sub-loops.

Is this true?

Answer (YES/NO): NO